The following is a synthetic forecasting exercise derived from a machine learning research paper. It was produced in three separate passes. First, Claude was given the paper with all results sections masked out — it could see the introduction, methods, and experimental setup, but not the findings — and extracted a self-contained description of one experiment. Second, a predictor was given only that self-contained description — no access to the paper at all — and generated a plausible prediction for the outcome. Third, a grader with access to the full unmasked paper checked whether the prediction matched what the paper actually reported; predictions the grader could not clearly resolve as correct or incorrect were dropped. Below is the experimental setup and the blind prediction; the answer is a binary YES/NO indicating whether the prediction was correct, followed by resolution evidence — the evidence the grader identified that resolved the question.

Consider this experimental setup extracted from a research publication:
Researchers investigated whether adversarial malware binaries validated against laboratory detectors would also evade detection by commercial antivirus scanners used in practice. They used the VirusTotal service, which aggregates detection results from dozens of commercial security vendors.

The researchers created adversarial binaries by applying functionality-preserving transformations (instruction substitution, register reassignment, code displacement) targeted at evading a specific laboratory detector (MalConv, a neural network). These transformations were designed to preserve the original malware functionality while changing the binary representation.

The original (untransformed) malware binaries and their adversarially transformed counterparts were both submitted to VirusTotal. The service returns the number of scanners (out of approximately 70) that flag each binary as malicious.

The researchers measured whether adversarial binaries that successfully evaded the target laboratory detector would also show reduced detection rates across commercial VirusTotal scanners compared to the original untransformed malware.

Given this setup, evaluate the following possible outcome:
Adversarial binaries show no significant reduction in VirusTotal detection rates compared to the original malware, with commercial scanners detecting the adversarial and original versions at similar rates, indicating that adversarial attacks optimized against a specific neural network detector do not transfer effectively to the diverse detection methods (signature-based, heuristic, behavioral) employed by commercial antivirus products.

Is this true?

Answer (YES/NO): NO